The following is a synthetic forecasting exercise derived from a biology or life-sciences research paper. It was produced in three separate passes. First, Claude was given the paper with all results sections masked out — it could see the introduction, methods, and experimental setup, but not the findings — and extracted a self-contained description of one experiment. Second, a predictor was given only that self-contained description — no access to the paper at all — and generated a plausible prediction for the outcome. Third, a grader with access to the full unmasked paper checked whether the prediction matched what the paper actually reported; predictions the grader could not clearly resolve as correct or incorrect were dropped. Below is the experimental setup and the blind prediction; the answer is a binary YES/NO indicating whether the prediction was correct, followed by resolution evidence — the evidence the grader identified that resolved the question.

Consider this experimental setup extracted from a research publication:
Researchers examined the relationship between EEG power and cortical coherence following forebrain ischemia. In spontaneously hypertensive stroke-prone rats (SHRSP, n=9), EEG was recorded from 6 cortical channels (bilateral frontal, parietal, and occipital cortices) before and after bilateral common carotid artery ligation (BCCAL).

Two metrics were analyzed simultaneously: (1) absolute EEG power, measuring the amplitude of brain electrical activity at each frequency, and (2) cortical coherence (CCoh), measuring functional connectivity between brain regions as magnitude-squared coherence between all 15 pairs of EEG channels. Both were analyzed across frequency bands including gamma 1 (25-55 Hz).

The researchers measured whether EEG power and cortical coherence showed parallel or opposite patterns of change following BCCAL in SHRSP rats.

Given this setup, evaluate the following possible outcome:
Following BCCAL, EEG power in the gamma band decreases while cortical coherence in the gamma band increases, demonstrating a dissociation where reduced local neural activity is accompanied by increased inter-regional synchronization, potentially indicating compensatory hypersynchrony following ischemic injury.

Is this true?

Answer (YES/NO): NO